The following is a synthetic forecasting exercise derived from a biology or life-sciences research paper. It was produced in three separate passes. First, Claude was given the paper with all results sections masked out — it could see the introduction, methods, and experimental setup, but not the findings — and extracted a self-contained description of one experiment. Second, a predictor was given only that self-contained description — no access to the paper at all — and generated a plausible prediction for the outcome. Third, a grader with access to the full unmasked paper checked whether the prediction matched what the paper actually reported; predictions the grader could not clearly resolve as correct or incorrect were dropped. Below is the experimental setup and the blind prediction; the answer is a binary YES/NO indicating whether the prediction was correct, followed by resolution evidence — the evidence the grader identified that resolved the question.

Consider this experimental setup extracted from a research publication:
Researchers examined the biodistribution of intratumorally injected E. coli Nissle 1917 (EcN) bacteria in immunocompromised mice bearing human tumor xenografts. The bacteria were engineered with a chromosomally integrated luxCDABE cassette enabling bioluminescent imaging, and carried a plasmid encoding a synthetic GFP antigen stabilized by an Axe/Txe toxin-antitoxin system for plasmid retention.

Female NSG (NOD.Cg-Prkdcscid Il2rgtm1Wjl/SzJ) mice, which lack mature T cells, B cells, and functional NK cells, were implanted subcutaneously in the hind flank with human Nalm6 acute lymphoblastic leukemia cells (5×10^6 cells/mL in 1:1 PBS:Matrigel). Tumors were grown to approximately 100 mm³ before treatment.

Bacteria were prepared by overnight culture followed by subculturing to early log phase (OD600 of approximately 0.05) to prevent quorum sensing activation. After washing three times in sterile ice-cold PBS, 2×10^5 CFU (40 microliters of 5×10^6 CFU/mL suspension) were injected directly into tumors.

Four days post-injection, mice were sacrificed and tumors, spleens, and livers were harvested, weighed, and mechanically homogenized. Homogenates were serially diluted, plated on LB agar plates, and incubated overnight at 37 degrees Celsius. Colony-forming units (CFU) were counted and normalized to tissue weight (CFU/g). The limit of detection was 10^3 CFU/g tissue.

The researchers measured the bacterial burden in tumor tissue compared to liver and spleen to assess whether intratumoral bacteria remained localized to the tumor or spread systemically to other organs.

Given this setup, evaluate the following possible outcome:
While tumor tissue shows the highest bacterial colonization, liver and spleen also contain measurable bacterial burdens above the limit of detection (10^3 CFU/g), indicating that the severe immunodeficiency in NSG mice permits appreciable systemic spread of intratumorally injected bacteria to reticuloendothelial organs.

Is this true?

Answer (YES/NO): NO